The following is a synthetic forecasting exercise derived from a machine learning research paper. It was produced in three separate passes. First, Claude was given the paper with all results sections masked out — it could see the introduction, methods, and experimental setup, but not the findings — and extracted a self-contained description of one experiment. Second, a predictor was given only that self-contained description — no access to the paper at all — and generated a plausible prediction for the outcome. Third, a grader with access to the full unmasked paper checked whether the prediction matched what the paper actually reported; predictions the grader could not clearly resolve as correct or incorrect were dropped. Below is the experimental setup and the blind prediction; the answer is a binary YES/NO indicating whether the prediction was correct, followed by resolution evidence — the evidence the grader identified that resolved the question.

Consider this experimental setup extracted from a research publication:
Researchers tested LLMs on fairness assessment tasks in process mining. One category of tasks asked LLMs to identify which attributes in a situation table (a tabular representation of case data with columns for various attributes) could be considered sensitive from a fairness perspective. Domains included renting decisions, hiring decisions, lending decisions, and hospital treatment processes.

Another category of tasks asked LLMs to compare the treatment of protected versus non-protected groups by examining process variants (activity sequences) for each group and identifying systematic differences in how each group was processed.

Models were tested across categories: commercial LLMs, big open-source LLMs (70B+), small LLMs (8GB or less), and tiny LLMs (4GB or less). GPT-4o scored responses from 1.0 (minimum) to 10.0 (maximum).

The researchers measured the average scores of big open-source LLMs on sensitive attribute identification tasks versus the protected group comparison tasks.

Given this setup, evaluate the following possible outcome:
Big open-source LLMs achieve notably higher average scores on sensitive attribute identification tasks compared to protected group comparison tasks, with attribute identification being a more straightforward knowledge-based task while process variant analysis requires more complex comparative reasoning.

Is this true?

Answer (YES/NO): YES